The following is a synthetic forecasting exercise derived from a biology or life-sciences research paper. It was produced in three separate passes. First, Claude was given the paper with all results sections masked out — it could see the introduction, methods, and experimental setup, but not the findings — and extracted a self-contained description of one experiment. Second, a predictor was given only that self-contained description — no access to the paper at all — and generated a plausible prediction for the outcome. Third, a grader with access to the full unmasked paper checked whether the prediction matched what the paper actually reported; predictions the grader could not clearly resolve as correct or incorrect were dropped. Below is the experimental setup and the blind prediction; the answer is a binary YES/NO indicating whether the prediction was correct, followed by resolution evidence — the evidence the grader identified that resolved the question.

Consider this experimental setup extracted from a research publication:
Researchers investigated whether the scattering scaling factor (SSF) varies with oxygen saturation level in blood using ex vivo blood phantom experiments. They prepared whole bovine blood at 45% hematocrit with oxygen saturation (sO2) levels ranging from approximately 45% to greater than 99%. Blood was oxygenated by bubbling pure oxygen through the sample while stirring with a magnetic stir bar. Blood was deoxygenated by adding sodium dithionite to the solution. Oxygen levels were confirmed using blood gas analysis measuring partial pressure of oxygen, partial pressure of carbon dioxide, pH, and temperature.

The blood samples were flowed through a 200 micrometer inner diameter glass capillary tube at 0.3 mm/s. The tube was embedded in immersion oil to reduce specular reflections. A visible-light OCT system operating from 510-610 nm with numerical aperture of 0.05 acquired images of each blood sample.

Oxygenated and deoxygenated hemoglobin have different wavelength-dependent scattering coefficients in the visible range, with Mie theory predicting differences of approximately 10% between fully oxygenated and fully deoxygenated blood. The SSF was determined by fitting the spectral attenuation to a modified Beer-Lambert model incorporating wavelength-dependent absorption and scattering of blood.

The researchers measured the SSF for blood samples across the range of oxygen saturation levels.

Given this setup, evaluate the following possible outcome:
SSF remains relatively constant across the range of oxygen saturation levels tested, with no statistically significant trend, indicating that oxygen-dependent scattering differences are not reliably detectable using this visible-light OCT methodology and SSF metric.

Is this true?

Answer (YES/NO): YES